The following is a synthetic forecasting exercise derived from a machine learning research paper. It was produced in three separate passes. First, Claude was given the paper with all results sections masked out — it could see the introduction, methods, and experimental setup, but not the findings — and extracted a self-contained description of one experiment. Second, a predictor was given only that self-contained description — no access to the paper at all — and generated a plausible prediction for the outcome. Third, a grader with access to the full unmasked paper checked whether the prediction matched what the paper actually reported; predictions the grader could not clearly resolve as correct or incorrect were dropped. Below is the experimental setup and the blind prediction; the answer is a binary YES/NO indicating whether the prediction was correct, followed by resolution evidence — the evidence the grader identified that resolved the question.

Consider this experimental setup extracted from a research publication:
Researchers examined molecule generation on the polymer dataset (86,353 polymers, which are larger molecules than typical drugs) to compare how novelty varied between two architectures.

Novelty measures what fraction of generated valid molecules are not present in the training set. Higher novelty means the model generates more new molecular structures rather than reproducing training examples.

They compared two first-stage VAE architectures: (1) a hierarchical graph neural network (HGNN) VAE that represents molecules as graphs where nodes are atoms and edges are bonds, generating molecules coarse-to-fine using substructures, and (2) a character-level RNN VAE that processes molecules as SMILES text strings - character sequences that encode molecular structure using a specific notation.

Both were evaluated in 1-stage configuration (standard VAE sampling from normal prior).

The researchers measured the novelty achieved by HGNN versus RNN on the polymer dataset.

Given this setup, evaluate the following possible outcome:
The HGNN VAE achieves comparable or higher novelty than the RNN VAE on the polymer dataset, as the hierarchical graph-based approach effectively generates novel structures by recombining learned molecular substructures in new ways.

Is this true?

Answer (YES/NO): YES